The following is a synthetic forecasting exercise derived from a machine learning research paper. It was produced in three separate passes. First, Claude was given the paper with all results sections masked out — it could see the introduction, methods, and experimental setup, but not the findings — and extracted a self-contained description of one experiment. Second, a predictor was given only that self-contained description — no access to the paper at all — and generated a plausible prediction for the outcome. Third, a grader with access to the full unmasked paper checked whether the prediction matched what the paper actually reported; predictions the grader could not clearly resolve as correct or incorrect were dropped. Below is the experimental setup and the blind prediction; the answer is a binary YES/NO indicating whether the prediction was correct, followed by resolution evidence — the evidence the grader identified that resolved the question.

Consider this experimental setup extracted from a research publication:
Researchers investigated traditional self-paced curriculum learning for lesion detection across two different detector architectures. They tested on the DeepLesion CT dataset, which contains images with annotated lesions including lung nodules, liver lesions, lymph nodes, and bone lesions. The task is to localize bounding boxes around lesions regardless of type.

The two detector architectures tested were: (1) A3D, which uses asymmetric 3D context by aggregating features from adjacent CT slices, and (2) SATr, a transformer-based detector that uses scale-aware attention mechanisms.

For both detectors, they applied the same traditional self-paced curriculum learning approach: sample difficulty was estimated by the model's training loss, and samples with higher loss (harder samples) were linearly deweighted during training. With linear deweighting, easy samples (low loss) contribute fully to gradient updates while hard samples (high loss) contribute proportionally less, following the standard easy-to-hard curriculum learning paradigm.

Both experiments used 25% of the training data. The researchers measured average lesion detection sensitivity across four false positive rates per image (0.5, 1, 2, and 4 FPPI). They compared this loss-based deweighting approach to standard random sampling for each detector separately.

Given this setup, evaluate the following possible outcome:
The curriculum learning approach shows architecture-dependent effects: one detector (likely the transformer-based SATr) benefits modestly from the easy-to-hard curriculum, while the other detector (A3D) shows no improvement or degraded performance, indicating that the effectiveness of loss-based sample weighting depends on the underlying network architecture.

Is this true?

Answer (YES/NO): NO